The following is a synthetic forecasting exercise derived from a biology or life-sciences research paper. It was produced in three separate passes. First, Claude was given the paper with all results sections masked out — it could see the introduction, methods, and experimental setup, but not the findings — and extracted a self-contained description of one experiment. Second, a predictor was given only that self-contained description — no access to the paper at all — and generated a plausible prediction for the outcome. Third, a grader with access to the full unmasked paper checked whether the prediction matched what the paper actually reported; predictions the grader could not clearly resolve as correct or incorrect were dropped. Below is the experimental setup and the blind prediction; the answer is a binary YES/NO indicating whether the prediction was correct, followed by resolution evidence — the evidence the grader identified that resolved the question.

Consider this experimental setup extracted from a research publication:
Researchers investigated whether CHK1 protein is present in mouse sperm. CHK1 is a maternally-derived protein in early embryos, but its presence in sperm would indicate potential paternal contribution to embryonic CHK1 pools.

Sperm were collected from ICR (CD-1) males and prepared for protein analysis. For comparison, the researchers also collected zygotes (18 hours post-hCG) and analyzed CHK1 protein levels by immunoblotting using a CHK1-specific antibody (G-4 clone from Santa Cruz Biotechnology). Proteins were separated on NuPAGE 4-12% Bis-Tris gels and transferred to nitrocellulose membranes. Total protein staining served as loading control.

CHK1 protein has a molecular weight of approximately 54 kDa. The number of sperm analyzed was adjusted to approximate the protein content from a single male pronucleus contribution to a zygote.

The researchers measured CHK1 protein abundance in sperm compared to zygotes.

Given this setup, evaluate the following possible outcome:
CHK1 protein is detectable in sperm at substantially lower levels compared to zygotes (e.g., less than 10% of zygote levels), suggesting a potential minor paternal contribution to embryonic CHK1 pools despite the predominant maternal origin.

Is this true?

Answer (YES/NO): NO